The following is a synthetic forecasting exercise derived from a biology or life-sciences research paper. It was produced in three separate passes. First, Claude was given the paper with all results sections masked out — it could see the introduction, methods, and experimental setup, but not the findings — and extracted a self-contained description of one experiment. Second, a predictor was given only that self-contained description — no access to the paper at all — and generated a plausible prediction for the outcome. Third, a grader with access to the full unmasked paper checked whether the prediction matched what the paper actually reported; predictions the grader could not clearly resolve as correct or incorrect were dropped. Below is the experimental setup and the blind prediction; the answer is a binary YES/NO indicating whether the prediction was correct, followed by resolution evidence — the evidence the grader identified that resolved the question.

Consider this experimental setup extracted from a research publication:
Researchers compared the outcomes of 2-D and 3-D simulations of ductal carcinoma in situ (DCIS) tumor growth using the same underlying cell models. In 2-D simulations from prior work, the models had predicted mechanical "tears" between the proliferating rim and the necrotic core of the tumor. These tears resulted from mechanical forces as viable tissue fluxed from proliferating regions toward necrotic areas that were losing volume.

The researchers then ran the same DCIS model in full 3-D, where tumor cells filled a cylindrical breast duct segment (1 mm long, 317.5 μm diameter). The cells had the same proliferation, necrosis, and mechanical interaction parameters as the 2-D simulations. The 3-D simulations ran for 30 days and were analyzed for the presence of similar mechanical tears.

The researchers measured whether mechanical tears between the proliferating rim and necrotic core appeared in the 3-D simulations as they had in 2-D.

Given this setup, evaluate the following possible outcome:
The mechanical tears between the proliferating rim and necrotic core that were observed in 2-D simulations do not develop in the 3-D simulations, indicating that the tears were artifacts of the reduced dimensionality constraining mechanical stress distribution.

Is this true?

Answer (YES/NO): NO